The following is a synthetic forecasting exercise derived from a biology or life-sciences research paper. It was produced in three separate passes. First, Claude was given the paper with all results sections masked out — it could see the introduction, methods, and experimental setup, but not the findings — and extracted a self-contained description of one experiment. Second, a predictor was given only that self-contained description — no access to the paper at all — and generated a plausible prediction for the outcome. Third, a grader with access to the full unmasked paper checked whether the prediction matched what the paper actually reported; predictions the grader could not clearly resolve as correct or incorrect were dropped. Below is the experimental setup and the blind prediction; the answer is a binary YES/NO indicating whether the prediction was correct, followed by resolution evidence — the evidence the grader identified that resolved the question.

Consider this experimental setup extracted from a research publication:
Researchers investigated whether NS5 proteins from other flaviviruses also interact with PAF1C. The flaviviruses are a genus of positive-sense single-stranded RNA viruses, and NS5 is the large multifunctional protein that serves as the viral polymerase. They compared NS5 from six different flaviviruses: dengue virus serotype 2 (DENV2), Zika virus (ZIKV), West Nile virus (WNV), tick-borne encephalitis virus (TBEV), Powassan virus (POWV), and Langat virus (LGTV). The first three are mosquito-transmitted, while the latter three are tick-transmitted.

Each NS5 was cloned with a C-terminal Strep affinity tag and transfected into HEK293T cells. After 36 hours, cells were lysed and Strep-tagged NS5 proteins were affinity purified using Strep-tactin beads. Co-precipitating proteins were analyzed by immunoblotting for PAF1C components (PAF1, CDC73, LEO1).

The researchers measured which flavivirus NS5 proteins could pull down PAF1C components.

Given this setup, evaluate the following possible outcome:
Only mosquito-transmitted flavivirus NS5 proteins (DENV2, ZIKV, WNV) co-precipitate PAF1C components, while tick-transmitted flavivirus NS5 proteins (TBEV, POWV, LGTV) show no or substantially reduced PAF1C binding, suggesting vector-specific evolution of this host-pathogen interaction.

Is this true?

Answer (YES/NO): NO